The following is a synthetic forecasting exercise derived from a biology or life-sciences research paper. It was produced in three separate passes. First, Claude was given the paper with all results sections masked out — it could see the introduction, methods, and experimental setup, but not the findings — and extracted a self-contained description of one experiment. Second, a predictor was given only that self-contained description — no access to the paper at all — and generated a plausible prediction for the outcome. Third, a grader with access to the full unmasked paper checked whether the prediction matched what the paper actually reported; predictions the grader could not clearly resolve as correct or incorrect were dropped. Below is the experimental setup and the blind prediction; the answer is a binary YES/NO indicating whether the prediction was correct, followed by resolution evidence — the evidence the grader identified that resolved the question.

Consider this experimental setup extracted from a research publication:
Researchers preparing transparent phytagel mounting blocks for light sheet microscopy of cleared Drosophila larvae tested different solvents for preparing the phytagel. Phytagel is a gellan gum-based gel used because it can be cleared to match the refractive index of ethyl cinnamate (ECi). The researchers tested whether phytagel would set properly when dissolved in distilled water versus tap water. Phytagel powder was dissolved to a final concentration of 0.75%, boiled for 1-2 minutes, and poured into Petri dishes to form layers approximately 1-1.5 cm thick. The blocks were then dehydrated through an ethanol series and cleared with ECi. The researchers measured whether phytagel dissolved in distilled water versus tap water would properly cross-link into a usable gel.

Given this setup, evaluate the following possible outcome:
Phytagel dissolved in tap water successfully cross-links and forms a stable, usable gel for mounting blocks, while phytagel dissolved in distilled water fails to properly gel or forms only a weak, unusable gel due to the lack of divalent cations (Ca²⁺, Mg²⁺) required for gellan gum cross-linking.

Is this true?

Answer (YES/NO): YES